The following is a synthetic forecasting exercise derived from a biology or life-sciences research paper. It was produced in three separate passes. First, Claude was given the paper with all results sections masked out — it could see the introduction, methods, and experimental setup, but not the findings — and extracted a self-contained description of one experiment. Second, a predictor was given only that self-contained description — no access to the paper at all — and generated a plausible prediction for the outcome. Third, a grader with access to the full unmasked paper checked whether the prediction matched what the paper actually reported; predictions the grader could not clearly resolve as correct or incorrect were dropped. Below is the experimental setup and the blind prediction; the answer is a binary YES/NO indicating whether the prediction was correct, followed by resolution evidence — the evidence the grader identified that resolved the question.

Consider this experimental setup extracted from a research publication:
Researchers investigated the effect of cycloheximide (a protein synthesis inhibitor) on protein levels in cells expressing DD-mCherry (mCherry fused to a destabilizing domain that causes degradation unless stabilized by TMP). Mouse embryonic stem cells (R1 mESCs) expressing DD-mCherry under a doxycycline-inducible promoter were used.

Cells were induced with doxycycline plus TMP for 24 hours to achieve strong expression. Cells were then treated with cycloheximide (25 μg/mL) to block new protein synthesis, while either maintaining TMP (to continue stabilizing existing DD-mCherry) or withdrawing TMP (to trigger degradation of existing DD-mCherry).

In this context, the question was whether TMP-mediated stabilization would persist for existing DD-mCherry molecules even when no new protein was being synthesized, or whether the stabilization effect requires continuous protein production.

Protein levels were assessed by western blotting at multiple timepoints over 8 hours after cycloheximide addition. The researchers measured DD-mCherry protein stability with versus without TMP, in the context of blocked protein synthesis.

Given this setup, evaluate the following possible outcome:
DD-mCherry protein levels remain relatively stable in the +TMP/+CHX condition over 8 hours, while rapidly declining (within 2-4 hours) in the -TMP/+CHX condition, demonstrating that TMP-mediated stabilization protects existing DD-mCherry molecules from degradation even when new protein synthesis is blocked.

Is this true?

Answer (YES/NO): YES